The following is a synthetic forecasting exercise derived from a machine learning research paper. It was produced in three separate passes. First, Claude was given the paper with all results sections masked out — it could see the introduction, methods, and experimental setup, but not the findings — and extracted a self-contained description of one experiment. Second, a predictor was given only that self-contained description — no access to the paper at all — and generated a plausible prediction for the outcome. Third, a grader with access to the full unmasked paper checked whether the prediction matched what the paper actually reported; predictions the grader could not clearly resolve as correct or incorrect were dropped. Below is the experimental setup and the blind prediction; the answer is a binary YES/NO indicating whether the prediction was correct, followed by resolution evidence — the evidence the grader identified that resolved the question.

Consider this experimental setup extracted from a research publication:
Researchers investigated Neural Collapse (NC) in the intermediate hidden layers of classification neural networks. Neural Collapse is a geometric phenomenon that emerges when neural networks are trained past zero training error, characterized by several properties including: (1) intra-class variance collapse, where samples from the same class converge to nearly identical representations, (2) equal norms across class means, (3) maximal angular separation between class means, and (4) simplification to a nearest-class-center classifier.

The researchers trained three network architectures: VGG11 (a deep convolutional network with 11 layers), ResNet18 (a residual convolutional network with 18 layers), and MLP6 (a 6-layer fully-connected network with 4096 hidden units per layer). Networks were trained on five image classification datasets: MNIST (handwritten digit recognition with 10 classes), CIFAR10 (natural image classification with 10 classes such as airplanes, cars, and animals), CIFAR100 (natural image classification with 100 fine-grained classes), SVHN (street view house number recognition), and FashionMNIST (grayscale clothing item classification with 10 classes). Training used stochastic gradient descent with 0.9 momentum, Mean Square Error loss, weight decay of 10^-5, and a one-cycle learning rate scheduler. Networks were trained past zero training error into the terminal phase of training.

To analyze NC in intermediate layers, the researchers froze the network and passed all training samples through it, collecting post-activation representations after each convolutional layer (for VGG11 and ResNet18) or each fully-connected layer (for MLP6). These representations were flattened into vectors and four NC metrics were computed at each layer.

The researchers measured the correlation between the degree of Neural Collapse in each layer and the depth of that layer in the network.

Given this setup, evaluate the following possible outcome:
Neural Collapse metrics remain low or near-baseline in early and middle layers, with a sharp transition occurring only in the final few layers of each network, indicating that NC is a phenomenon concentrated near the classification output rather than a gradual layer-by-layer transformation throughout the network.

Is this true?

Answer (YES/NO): NO